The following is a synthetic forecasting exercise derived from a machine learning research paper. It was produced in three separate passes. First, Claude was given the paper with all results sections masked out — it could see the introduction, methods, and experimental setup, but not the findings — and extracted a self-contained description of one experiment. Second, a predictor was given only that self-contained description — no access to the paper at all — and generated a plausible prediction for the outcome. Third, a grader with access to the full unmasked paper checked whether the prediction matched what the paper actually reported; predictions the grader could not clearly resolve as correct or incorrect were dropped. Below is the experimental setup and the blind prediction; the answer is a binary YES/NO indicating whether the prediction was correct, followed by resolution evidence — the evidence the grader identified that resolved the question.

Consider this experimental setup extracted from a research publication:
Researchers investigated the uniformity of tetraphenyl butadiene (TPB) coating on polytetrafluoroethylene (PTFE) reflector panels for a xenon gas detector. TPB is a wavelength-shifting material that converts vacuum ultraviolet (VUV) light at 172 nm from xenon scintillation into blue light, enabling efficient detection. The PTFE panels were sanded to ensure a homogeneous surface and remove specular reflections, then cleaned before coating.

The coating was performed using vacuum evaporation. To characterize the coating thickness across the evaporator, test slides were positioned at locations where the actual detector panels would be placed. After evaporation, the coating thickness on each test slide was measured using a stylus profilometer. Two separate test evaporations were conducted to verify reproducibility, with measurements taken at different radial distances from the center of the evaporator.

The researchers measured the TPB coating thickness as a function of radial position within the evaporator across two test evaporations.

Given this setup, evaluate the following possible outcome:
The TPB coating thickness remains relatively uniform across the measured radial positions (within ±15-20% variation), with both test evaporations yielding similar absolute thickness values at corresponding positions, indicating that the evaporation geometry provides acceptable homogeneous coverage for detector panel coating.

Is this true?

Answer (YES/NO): YES